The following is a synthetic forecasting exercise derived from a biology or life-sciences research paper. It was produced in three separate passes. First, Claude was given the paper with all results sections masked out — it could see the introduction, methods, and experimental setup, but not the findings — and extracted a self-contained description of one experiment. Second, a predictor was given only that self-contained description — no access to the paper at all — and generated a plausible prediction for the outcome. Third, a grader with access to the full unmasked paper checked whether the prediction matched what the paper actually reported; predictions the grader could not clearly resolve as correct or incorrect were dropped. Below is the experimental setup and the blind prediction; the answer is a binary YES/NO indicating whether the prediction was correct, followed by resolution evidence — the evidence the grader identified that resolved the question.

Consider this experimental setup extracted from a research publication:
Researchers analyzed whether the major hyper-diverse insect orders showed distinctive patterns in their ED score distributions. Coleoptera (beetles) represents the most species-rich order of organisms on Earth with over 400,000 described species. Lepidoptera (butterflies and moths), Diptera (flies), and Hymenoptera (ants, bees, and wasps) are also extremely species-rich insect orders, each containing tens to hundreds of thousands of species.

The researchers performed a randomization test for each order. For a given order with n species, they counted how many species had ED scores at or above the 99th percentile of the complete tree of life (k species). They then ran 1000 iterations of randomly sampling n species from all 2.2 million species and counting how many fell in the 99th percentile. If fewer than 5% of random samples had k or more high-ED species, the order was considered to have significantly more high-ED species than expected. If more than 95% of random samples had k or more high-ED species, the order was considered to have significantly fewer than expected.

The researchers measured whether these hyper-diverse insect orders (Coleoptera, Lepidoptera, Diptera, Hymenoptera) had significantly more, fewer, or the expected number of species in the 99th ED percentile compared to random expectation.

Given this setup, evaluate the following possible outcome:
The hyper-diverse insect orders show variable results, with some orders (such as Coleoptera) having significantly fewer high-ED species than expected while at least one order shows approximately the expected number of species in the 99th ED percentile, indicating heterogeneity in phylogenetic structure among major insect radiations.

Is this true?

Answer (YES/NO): NO